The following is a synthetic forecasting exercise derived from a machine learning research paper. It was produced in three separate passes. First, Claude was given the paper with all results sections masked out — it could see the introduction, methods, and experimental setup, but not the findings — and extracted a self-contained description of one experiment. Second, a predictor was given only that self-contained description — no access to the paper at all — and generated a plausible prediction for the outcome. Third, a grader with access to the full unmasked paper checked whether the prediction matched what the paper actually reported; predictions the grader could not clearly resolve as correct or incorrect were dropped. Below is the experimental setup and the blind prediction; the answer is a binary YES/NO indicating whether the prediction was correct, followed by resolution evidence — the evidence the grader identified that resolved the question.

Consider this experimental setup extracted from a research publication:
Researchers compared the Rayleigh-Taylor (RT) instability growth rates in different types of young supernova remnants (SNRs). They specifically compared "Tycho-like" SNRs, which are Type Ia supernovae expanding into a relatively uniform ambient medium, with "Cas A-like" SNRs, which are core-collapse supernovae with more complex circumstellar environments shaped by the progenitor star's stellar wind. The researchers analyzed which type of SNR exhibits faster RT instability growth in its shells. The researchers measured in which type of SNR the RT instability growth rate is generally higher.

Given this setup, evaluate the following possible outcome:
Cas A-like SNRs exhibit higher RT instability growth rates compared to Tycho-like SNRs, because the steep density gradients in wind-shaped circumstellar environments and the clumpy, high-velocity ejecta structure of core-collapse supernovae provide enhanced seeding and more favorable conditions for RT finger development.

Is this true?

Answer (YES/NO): NO